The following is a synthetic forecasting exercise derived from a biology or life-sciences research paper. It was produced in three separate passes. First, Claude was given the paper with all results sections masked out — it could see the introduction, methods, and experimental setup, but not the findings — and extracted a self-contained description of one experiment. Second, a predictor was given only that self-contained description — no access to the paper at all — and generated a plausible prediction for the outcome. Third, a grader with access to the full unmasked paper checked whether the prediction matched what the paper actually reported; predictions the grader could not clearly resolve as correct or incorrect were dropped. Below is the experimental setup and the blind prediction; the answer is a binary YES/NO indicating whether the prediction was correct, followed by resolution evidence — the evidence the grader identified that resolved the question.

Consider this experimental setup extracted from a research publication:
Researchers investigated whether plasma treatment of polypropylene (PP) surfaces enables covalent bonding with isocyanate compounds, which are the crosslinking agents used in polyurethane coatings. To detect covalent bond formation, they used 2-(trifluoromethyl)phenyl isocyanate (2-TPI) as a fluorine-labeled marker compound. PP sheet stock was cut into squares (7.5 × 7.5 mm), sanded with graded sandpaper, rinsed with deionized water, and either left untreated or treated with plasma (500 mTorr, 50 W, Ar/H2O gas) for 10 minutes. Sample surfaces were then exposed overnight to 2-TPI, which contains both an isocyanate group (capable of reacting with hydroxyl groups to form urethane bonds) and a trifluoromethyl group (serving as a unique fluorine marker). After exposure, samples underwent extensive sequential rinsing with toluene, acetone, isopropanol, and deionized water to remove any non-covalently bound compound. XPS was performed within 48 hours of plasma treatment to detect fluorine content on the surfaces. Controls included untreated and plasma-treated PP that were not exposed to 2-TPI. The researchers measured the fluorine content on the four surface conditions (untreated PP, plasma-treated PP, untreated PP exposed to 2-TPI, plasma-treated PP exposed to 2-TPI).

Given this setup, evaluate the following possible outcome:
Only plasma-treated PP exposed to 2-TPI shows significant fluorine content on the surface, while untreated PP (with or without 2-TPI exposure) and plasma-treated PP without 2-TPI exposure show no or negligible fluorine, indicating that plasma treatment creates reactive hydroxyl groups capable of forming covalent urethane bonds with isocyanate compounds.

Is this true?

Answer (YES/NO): YES